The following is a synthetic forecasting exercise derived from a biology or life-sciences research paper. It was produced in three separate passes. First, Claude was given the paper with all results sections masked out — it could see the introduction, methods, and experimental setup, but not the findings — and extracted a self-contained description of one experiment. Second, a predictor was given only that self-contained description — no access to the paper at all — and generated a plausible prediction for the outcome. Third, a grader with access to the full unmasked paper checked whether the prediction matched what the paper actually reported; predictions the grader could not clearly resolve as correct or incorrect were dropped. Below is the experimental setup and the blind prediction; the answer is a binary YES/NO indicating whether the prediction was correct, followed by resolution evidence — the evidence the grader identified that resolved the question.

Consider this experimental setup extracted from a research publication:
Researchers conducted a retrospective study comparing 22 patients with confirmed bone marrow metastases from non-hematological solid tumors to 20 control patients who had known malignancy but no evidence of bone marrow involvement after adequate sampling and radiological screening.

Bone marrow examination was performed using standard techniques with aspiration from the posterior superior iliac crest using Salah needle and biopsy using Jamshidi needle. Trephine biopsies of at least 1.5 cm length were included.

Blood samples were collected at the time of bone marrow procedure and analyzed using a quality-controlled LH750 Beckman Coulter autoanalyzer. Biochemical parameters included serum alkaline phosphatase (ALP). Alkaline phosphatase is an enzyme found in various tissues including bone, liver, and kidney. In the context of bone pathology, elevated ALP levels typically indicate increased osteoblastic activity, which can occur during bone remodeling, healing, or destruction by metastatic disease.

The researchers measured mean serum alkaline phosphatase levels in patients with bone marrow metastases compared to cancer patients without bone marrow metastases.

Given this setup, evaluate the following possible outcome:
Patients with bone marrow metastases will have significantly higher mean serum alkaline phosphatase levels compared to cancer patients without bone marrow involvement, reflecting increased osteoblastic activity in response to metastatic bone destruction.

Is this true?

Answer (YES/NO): NO